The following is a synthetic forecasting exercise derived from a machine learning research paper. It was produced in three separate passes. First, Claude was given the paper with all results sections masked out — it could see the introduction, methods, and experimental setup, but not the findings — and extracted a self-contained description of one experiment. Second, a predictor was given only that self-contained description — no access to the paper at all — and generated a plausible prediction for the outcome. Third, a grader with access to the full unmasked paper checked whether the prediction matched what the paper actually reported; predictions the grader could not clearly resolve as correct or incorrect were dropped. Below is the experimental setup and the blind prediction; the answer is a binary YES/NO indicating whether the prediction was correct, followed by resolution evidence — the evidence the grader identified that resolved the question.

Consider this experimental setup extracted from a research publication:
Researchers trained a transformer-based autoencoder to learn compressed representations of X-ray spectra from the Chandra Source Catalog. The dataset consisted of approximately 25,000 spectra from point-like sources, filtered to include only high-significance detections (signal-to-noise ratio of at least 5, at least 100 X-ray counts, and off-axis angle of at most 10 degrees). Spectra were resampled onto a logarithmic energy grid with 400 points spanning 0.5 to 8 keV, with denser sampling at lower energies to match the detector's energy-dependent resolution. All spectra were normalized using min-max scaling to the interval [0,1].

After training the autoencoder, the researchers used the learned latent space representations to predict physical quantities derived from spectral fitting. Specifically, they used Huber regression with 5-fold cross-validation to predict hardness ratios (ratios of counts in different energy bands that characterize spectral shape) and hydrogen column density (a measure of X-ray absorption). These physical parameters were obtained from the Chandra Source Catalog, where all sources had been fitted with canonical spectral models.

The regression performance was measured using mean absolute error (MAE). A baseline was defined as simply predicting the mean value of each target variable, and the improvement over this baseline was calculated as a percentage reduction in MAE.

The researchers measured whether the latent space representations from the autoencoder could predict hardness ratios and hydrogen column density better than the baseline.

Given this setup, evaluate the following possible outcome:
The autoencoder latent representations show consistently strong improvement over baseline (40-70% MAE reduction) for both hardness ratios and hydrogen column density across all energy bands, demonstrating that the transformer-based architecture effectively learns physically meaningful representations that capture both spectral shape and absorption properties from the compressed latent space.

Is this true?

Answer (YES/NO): YES